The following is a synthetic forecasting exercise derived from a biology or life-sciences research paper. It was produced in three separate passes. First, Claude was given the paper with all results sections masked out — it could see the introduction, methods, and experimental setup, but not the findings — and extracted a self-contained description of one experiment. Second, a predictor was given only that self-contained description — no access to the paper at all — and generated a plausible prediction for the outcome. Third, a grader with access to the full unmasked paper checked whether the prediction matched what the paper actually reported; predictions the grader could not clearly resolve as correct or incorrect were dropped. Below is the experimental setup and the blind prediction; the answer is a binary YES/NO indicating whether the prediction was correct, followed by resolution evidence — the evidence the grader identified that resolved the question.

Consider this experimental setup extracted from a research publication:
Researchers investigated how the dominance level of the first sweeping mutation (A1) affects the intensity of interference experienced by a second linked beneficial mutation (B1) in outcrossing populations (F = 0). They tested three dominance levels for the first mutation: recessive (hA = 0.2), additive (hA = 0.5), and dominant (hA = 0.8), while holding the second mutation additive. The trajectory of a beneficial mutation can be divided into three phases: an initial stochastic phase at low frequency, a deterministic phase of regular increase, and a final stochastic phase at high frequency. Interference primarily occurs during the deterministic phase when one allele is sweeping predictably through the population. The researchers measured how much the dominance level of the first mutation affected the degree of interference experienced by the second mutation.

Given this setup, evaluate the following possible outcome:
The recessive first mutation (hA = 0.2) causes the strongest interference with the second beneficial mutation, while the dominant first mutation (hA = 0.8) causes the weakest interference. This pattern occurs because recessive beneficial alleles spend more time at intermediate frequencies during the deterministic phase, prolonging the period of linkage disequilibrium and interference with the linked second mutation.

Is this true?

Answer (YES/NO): NO